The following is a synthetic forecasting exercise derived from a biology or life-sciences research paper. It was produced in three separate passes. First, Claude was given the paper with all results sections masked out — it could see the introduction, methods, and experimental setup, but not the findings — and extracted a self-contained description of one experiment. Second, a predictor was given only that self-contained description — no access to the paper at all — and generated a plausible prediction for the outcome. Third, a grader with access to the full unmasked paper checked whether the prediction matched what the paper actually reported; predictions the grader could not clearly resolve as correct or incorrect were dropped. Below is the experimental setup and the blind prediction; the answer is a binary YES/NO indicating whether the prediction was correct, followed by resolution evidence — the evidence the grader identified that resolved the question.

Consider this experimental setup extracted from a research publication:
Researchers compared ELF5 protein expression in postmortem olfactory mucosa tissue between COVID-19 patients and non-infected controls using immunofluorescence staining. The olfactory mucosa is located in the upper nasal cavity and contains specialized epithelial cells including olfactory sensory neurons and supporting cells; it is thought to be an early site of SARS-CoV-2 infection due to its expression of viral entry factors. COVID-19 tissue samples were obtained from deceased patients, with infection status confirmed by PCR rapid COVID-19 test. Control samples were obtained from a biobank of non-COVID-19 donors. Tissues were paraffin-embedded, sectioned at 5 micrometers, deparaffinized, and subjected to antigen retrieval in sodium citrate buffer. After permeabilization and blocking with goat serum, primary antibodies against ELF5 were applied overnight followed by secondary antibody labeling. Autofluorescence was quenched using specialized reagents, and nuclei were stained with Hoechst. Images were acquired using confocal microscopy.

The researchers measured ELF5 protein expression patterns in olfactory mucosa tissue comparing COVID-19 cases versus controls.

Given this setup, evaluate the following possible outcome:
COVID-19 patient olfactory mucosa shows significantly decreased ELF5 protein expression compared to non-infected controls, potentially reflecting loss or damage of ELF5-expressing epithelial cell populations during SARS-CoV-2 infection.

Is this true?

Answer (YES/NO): YES